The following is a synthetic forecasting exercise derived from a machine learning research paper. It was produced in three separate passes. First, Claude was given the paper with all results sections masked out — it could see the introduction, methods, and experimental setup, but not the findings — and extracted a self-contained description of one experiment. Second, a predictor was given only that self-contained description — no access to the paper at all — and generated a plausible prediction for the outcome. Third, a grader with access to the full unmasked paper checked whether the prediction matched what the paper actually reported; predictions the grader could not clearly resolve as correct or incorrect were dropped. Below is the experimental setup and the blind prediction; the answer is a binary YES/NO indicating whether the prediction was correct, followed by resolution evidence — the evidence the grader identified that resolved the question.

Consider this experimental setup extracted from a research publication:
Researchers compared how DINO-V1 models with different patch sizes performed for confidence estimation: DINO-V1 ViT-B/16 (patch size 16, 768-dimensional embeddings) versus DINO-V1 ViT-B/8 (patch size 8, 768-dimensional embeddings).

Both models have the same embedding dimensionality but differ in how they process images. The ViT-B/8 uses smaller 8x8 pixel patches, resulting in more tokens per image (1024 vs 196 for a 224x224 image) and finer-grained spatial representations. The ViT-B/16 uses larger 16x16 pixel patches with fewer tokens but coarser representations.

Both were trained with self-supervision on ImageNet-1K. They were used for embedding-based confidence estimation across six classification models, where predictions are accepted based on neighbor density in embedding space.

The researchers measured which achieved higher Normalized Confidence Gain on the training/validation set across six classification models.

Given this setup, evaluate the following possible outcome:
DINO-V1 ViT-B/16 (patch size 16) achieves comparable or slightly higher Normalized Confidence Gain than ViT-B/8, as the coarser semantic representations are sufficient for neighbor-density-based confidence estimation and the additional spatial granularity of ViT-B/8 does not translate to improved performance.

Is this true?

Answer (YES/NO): NO